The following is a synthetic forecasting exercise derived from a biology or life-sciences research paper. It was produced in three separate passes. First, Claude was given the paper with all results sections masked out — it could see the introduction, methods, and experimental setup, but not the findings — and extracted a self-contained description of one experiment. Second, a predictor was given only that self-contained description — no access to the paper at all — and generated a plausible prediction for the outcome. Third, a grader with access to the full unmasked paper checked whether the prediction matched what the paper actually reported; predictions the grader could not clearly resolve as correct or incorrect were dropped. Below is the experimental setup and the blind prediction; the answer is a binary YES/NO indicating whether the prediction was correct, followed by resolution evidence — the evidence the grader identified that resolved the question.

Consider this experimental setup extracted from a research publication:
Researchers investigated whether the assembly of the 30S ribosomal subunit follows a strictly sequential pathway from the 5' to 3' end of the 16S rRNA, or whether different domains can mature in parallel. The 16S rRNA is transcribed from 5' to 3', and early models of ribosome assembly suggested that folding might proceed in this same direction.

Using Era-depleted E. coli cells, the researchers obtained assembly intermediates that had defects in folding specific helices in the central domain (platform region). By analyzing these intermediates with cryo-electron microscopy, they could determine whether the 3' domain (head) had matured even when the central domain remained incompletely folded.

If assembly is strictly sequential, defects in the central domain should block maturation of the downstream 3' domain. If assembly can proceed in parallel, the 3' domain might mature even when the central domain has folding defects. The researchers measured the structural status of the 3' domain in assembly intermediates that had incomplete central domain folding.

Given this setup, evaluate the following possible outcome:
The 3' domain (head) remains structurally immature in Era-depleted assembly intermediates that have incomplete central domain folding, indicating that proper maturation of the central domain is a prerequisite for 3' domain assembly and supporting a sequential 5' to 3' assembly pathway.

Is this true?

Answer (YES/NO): NO